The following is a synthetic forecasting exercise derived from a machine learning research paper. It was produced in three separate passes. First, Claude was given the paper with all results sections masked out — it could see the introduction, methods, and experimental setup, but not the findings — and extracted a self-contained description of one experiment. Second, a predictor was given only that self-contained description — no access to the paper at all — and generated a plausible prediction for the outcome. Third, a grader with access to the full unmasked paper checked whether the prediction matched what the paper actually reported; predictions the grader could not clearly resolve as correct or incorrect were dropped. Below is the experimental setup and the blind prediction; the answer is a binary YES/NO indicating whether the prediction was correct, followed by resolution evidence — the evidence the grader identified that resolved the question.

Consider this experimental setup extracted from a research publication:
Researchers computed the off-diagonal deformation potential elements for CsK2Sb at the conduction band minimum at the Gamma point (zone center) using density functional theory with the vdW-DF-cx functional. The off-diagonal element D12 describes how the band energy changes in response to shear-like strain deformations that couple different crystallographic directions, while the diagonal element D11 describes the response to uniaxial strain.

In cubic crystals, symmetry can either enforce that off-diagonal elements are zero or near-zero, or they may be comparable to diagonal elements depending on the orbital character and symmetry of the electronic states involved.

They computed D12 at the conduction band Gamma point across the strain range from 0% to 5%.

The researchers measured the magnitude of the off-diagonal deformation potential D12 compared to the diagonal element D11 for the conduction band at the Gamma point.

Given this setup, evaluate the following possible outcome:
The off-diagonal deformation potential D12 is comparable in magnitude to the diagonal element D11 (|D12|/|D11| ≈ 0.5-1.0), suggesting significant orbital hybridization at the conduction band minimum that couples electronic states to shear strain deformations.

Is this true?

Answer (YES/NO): NO